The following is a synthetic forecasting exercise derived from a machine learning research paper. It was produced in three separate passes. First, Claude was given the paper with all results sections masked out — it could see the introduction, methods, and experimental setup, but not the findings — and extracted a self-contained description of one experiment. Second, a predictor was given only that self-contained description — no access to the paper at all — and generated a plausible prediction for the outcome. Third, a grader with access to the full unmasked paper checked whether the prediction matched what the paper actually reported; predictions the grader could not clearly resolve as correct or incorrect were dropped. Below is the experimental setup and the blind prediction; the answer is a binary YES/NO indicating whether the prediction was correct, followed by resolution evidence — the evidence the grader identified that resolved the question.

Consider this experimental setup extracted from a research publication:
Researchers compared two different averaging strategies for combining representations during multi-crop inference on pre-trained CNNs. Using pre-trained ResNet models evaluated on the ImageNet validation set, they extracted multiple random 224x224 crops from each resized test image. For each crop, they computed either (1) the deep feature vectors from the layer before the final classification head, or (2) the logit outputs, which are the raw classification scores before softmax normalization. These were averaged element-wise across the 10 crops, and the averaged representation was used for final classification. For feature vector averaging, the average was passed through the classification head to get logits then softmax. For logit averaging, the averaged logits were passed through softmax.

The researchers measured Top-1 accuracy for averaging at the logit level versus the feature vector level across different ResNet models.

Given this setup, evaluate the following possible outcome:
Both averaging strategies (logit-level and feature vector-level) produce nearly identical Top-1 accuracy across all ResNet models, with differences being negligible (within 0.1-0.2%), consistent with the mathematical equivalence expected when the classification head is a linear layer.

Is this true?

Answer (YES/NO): NO